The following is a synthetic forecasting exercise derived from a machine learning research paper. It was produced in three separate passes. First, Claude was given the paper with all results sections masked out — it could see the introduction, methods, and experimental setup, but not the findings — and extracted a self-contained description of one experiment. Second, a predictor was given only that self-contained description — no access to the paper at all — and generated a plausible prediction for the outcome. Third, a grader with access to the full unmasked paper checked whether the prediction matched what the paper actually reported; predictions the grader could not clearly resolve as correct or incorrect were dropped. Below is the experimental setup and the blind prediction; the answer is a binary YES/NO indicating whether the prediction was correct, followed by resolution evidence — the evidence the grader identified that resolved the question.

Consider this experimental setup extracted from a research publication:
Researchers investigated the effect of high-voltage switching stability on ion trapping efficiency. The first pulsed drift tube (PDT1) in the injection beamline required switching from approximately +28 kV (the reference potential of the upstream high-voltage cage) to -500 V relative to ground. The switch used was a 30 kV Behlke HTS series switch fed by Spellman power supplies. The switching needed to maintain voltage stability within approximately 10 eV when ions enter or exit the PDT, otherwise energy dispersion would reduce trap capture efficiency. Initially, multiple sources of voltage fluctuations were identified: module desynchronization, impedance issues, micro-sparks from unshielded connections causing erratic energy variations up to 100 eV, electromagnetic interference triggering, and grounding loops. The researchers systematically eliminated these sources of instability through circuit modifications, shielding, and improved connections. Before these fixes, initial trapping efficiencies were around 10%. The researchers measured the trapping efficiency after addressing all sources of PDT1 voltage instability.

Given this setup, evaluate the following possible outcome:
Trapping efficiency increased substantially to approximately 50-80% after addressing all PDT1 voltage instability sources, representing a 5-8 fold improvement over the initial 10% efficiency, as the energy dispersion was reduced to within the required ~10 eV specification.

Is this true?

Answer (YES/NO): NO